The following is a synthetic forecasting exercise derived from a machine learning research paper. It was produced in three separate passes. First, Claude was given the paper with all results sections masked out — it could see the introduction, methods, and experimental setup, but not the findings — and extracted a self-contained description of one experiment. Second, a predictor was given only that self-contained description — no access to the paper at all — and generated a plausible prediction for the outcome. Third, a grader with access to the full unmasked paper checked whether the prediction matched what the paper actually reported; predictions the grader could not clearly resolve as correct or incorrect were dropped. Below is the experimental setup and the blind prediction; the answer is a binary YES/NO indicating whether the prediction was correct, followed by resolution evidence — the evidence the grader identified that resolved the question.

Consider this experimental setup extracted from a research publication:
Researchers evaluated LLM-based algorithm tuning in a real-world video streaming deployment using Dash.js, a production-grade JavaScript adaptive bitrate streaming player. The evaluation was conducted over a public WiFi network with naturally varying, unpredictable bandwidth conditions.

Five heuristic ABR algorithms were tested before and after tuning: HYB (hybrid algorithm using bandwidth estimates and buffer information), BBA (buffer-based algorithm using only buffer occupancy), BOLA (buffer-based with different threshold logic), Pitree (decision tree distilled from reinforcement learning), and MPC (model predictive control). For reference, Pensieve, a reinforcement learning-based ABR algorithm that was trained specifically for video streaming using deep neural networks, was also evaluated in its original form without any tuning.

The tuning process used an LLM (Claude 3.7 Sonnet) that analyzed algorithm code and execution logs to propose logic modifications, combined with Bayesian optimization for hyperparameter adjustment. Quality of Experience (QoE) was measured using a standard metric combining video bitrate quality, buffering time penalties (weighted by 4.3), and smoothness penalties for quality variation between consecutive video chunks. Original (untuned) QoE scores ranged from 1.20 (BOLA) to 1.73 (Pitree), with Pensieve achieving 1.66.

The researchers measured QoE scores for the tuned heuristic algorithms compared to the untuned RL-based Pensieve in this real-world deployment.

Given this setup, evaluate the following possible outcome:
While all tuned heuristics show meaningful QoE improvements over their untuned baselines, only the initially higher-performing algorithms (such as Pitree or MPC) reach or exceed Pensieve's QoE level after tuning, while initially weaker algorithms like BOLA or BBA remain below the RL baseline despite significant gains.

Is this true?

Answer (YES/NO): NO